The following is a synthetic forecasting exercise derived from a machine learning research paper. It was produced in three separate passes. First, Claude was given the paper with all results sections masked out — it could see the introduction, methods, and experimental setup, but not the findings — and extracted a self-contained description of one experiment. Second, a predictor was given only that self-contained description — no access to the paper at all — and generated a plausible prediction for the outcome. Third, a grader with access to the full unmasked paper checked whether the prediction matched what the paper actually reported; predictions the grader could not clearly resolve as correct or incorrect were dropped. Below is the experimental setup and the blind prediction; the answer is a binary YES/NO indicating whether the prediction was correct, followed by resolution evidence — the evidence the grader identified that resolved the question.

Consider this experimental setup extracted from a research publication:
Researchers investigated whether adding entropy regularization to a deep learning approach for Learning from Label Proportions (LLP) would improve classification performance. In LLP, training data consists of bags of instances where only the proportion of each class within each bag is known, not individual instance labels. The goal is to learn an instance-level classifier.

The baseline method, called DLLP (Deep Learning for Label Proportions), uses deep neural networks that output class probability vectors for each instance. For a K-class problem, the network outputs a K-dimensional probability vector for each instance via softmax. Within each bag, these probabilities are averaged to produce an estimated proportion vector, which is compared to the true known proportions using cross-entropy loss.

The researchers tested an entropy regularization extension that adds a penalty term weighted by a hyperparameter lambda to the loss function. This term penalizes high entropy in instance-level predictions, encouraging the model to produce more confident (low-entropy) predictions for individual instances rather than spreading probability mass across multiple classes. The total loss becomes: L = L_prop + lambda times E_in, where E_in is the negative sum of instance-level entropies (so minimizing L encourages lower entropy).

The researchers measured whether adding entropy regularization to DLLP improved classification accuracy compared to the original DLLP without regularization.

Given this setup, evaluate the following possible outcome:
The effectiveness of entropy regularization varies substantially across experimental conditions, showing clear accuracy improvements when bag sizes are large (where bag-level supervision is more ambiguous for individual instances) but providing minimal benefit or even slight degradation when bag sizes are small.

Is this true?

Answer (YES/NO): NO